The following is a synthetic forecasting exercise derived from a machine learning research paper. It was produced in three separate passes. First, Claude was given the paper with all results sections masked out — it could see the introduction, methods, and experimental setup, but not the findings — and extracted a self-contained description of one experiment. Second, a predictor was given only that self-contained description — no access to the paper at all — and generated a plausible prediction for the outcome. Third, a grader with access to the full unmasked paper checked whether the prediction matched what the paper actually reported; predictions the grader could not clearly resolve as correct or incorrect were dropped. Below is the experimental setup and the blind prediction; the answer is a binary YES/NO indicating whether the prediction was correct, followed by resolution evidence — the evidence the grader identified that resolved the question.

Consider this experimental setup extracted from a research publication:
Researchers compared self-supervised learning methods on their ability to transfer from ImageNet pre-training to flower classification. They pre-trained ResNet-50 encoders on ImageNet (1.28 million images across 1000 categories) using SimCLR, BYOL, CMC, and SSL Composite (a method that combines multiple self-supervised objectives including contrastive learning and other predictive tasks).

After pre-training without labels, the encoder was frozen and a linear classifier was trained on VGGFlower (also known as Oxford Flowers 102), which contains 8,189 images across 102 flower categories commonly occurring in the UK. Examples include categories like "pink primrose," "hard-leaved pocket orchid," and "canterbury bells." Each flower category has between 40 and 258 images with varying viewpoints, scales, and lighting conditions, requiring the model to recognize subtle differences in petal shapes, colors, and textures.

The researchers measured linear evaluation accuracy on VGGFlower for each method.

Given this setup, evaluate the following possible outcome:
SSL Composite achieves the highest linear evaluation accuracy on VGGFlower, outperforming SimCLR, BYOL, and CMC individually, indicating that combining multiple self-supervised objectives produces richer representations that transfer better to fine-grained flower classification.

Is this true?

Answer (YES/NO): YES